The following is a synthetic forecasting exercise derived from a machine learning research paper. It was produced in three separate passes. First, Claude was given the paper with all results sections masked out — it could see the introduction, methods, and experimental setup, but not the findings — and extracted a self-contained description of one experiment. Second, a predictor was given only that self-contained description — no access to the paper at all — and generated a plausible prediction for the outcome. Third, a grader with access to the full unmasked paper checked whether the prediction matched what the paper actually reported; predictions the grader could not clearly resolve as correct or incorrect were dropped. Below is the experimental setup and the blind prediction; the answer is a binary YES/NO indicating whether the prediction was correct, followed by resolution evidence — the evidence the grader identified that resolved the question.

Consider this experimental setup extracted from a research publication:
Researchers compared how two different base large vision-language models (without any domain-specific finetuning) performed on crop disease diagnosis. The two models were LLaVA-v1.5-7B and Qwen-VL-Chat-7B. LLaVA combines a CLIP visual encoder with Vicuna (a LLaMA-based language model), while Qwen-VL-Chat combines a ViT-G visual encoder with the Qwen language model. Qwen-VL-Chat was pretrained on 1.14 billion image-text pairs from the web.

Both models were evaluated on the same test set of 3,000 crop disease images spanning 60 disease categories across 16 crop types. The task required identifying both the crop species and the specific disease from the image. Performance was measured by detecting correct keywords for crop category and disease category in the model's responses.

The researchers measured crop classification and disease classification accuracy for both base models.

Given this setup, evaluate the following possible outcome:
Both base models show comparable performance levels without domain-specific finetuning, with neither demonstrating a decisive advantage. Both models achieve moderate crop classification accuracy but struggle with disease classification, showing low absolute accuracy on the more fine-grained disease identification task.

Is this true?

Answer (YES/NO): NO